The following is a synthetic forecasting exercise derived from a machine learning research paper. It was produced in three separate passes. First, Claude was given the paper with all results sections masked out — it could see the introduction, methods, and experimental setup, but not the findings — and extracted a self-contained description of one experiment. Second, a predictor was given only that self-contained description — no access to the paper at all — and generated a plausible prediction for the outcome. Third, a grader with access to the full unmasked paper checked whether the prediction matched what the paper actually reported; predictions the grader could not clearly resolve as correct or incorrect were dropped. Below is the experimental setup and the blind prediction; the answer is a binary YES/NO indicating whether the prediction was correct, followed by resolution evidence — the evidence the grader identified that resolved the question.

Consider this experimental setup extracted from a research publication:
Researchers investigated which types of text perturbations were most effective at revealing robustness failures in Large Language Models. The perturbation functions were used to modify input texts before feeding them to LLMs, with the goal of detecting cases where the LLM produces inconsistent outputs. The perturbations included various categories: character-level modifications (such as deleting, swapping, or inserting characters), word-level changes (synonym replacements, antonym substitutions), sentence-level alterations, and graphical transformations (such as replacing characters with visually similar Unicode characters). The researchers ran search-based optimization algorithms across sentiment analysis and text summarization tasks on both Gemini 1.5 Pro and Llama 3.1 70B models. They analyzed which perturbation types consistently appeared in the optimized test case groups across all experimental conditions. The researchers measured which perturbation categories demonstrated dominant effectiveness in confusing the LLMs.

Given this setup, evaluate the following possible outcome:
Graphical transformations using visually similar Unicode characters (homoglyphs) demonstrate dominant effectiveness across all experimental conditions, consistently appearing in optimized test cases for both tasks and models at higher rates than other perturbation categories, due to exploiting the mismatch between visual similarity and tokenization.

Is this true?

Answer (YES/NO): NO